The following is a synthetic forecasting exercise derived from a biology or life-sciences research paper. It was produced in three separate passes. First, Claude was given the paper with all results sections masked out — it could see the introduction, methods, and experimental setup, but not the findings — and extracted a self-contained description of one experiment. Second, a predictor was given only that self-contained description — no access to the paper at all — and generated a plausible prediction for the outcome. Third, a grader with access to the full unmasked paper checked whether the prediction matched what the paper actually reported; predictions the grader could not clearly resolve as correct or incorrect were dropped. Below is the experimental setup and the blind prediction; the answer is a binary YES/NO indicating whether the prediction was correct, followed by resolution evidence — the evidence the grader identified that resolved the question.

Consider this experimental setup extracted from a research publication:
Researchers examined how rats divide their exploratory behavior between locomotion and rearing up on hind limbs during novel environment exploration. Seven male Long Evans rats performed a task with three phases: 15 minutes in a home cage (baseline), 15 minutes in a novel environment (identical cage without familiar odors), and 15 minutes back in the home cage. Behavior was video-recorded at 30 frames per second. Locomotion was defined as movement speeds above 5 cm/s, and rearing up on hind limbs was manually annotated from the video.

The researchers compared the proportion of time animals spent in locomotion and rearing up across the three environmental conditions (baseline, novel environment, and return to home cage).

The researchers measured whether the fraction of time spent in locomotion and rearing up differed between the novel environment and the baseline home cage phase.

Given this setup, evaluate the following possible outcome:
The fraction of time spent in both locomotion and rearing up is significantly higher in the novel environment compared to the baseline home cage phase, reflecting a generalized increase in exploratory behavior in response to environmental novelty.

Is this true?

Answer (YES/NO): YES